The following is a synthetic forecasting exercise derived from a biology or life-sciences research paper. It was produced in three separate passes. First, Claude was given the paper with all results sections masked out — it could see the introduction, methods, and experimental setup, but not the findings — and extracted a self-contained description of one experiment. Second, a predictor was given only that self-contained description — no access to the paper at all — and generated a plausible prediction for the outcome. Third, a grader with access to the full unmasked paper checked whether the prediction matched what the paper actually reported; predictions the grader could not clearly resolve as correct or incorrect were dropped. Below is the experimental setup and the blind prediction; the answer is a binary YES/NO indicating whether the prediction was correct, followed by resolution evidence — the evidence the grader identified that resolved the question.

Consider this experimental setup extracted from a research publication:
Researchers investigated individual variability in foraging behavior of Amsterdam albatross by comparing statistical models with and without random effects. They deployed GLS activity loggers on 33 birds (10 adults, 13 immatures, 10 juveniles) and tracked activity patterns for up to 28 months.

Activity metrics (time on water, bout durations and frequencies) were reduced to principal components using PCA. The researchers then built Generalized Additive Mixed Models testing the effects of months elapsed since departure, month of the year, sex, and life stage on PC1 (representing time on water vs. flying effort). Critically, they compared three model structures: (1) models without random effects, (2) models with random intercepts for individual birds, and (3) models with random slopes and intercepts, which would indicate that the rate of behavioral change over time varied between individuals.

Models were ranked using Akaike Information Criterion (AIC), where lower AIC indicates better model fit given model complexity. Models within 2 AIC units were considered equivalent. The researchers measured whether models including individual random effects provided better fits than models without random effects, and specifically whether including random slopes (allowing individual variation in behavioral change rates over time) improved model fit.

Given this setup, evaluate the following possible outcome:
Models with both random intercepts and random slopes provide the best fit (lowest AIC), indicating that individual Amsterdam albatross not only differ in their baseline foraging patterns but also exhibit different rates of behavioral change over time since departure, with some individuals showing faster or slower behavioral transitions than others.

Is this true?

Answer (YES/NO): YES